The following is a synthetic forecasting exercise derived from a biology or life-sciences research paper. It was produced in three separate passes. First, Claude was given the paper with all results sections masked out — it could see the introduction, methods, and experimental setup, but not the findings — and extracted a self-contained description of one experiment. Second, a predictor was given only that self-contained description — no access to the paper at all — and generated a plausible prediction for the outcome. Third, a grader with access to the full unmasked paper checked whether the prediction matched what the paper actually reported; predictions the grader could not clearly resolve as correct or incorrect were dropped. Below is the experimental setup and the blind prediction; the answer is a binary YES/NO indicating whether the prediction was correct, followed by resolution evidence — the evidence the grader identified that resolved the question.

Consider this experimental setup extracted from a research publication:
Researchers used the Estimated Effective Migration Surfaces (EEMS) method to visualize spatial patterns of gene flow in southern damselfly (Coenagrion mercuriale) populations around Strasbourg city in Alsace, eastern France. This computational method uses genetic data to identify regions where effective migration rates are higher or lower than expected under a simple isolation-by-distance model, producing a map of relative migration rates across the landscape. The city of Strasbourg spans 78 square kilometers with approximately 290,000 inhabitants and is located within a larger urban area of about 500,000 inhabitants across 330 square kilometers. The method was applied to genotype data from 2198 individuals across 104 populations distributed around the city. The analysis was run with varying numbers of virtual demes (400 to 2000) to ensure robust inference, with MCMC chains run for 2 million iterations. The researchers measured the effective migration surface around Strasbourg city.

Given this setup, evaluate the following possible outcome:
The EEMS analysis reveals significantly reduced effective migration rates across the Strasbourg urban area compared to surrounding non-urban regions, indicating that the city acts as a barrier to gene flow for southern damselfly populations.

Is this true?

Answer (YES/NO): YES